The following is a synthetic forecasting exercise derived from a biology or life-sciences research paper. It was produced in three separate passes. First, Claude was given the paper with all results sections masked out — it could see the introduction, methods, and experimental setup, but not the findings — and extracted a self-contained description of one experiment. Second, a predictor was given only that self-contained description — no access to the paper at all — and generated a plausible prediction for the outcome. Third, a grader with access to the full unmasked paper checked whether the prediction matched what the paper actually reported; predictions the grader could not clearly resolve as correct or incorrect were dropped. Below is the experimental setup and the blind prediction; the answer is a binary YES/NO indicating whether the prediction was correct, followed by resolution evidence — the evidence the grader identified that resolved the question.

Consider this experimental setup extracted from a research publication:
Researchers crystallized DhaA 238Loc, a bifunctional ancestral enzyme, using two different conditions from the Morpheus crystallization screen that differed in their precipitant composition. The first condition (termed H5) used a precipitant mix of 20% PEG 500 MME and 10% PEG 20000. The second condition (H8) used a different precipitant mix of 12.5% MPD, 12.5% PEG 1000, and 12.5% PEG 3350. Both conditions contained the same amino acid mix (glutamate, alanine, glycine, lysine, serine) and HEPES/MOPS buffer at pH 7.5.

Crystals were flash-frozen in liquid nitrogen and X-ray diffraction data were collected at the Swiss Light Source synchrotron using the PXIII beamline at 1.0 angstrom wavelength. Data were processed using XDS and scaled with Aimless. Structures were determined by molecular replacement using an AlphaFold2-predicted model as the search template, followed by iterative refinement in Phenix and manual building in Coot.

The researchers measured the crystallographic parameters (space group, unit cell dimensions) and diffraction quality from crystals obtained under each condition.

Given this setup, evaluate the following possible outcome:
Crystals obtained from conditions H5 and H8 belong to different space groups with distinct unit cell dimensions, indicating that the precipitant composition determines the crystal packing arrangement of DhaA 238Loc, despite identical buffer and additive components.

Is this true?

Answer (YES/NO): YES